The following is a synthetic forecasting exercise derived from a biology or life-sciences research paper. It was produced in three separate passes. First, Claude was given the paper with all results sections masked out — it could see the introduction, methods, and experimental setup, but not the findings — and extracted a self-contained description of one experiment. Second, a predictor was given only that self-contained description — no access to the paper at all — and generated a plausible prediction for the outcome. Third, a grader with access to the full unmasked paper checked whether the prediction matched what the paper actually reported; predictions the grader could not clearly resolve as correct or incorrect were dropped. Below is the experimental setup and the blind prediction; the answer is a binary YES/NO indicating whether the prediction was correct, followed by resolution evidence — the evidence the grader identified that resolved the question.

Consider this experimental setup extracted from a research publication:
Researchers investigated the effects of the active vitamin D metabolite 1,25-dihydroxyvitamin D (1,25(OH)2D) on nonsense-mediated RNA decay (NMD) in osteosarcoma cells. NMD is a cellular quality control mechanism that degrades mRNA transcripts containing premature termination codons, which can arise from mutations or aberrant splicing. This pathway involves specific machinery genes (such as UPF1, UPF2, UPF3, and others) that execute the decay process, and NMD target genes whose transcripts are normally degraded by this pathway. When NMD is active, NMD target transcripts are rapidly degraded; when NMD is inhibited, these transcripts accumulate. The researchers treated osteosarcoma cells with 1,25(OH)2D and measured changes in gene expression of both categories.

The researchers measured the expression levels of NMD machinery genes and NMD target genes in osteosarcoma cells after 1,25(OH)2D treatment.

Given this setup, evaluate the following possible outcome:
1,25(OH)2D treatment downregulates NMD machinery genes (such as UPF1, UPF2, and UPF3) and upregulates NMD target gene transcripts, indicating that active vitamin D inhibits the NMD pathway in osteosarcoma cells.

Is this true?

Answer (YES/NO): YES